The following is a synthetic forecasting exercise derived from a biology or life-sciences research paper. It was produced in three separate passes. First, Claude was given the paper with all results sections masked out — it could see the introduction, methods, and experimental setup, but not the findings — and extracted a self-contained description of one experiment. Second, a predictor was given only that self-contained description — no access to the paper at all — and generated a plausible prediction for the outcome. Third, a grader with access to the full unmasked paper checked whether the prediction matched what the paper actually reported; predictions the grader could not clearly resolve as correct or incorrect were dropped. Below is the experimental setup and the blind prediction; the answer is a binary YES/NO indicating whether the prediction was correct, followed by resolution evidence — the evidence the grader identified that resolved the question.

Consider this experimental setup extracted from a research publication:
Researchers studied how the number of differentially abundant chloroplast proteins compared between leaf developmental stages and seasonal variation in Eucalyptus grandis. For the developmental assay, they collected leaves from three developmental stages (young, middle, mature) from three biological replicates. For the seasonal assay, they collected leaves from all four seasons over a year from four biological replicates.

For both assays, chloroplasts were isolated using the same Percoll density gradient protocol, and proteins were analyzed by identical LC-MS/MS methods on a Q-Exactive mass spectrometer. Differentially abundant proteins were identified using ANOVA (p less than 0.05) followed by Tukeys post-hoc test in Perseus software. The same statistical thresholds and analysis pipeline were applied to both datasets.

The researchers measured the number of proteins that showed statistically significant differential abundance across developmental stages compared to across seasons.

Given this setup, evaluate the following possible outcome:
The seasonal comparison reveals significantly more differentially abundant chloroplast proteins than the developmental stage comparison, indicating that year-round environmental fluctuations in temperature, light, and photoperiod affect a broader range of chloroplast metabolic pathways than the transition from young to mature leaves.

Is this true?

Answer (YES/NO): NO